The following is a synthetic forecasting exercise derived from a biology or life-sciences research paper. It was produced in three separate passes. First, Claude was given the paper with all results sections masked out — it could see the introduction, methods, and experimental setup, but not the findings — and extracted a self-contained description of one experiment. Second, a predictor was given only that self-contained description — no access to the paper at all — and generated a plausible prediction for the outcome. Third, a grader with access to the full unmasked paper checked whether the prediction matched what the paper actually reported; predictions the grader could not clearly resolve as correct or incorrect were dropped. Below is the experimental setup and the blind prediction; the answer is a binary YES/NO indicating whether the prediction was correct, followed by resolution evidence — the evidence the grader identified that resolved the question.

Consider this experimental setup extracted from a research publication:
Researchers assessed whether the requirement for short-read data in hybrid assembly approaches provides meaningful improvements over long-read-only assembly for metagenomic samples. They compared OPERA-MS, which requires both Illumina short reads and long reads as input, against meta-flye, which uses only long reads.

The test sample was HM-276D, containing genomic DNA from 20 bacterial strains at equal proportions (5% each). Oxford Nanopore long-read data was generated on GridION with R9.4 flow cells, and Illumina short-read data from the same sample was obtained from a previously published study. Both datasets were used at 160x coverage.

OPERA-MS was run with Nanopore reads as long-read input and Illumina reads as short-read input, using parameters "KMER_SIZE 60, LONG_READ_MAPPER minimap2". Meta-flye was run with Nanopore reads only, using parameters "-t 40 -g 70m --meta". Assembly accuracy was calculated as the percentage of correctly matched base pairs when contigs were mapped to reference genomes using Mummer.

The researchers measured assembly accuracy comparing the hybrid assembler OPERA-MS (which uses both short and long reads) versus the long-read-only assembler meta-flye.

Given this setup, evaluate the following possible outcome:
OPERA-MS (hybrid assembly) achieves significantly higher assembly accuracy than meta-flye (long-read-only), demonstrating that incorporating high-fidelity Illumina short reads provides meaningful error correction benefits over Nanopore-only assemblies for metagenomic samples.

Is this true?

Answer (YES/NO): NO